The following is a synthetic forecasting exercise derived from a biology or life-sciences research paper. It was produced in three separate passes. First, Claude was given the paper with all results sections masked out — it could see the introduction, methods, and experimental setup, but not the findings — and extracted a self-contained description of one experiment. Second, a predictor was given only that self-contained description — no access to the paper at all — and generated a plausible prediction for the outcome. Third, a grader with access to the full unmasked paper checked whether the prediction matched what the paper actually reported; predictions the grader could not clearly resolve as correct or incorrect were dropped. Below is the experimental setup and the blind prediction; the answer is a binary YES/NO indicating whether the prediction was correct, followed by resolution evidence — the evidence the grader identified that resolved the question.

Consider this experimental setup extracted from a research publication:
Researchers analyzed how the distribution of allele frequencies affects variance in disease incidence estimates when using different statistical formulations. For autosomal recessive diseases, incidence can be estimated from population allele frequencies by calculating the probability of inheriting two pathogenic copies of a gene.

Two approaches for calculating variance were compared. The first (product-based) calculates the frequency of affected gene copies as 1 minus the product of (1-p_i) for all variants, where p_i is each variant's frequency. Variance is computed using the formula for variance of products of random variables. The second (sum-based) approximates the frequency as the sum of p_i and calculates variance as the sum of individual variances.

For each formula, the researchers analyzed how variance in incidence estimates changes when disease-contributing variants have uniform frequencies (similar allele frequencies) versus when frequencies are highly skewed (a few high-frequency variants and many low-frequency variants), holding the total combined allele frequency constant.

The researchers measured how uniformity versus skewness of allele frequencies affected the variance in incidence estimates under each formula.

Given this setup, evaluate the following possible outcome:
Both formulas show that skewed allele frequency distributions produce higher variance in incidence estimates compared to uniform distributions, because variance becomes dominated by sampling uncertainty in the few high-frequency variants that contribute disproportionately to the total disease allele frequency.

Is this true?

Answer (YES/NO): NO